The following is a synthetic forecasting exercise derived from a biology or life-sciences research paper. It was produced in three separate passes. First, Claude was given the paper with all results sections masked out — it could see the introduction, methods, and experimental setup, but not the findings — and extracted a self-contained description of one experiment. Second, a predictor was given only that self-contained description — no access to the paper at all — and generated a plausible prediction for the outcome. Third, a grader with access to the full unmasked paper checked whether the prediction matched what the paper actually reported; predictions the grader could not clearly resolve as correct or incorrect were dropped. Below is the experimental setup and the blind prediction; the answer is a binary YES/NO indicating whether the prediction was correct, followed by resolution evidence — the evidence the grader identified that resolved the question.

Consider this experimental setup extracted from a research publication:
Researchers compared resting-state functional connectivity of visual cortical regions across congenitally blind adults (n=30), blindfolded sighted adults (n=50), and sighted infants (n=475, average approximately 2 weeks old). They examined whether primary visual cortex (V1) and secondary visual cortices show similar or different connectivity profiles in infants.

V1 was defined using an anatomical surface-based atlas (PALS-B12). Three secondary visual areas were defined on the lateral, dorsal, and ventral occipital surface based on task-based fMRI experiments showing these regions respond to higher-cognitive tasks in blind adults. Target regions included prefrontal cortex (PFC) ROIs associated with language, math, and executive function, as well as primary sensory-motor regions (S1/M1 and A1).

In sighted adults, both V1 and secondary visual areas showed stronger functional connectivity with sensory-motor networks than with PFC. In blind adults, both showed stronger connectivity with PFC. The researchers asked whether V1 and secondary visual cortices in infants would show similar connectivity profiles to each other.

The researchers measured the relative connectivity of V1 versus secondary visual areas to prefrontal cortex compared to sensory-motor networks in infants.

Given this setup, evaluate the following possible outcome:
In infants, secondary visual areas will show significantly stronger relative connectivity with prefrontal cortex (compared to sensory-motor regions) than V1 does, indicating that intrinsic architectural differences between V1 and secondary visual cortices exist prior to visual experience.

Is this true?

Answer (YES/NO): YES